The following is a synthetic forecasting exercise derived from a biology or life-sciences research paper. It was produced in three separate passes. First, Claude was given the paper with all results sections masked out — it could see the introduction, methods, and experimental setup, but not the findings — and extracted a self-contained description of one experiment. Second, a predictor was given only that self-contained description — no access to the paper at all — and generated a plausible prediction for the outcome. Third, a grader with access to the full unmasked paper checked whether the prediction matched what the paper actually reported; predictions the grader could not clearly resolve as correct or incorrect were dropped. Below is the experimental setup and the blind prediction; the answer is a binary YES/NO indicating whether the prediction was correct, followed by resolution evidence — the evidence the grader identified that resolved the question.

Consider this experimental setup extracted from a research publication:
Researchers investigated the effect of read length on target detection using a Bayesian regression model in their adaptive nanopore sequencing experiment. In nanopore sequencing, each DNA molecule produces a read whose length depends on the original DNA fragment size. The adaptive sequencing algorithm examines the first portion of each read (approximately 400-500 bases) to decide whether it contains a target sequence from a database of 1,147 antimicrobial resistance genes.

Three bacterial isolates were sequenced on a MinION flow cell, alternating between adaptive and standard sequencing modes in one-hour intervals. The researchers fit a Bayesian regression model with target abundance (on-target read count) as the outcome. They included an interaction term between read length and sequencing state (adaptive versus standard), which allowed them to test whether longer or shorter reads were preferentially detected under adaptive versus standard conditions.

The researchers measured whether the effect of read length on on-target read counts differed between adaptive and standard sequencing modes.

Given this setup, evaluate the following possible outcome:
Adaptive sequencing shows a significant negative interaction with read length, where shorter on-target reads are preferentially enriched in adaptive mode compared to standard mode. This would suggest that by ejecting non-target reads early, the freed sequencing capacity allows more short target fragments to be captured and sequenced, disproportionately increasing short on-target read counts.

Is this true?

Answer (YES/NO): YES